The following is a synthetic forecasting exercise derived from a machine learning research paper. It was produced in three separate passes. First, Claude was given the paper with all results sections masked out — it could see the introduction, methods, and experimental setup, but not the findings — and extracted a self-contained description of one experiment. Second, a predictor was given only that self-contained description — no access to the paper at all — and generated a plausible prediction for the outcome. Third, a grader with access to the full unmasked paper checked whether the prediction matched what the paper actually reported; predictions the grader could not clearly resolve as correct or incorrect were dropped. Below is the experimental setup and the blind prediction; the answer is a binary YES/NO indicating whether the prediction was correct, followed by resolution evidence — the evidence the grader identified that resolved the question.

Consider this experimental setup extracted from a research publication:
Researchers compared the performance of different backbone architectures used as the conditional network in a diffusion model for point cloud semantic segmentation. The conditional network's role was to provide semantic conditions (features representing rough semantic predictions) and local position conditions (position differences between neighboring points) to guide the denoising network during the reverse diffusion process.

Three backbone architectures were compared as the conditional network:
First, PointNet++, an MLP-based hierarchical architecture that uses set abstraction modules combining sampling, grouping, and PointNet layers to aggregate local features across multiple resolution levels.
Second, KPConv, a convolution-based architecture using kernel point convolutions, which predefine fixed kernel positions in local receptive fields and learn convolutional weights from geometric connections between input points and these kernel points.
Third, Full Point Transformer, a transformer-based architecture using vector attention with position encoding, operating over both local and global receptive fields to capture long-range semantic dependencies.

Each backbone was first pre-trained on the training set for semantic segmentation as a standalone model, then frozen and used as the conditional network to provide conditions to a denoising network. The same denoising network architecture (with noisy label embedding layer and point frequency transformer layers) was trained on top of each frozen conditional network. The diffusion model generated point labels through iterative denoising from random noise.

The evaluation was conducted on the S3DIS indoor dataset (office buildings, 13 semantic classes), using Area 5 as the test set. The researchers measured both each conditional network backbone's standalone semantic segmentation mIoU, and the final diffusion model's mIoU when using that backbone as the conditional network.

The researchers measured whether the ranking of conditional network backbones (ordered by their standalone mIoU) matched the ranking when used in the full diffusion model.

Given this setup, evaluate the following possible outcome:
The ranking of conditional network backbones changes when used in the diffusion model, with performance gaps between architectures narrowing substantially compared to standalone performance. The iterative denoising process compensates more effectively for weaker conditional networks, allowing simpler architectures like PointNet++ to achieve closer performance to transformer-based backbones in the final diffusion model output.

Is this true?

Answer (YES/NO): NO